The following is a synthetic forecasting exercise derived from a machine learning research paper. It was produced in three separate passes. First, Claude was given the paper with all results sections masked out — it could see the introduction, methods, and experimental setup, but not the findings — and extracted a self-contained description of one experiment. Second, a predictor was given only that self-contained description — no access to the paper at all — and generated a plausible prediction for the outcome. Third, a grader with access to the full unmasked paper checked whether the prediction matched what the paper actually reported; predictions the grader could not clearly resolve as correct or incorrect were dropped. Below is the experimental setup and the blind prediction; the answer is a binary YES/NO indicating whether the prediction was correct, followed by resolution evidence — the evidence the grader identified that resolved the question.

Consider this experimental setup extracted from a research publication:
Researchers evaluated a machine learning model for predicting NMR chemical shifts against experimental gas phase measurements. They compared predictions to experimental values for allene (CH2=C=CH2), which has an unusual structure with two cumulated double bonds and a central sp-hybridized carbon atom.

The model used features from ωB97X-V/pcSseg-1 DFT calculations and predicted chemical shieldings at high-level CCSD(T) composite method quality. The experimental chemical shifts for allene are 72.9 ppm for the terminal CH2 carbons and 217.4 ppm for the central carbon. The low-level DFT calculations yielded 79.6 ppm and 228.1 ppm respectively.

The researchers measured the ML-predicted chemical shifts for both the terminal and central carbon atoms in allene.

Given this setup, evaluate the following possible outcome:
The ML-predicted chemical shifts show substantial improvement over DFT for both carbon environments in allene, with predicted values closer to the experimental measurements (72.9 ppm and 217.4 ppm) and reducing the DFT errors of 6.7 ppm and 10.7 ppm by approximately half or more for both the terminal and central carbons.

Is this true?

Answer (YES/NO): NO